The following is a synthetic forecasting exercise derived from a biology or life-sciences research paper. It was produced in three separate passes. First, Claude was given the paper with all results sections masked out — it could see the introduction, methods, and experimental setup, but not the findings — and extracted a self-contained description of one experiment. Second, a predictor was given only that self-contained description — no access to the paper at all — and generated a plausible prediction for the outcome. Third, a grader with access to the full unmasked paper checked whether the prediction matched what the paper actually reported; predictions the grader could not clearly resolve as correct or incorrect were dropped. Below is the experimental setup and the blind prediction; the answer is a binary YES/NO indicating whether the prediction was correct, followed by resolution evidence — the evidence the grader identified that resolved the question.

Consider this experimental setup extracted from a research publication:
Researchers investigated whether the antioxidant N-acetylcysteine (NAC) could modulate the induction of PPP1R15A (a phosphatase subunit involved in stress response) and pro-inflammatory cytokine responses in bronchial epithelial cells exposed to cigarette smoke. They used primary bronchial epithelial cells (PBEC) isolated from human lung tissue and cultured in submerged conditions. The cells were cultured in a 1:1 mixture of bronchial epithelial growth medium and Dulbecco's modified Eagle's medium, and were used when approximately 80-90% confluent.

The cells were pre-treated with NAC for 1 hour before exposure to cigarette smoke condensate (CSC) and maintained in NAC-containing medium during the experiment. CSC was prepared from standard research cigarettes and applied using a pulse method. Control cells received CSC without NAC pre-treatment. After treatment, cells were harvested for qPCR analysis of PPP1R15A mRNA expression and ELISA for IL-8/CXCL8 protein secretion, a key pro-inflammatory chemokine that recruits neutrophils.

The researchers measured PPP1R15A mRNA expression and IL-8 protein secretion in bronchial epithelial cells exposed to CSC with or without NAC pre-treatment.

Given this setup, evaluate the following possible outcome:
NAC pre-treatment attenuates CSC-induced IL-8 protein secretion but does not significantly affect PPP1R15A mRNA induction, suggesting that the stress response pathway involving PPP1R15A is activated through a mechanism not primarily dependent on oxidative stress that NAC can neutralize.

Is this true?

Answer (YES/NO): NO